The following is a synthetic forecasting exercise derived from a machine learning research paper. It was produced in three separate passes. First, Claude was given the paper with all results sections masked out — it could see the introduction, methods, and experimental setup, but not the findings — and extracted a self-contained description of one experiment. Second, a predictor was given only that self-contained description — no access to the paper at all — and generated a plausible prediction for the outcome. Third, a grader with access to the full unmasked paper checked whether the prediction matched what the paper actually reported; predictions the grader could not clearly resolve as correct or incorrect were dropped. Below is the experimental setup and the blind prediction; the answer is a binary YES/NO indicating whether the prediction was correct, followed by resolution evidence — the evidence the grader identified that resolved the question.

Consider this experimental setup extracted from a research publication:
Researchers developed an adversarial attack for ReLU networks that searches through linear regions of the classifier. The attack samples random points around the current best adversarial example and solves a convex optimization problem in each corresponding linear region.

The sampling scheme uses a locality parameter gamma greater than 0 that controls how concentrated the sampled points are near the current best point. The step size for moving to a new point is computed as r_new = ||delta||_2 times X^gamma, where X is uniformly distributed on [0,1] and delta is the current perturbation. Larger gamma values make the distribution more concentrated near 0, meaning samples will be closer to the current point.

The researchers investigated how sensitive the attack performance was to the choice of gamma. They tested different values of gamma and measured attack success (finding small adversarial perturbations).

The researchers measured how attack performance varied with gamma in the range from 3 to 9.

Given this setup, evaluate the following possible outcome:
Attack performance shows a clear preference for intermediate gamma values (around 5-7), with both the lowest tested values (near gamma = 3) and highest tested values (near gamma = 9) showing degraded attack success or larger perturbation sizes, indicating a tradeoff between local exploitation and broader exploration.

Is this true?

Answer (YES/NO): NO